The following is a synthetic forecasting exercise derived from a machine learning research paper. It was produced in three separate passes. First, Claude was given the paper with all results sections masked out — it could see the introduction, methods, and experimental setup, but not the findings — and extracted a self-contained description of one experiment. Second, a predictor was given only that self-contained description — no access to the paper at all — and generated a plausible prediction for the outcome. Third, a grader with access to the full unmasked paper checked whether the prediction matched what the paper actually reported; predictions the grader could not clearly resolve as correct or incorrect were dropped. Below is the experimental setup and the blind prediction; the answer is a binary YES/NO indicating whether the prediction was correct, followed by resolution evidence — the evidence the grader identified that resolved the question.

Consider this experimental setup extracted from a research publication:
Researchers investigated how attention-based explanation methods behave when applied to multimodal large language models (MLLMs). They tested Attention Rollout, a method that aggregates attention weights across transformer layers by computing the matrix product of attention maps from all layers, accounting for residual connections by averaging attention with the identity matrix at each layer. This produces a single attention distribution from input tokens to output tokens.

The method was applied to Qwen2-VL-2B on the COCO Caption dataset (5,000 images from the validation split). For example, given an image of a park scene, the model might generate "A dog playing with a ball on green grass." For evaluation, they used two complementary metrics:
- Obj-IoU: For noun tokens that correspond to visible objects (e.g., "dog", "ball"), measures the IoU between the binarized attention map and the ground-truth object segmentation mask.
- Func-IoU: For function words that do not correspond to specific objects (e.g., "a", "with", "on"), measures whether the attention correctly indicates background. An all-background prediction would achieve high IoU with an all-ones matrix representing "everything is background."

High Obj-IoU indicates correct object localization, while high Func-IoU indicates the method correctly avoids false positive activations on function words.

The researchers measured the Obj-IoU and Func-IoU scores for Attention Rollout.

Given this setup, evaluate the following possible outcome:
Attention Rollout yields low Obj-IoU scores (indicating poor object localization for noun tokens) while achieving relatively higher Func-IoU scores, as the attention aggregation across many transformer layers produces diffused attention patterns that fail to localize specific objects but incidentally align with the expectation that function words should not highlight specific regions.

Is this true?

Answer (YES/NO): YES